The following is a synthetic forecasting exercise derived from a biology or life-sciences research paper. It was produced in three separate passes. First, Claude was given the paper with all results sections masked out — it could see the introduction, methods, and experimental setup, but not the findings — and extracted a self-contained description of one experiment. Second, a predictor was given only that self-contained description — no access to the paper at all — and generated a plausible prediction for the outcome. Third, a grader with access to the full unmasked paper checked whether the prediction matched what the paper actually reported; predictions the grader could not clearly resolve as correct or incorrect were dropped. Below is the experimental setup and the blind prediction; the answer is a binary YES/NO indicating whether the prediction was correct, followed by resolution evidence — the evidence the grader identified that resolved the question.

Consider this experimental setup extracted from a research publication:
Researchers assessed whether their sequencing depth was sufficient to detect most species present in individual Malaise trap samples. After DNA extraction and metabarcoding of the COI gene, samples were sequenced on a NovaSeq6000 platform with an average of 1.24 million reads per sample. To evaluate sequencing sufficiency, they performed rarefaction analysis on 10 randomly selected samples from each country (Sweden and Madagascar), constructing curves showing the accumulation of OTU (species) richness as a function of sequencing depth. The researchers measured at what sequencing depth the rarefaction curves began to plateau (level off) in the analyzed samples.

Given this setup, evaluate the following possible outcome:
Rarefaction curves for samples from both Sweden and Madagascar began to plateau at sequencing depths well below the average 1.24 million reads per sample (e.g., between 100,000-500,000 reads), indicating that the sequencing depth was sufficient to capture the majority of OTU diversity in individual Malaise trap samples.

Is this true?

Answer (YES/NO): YES